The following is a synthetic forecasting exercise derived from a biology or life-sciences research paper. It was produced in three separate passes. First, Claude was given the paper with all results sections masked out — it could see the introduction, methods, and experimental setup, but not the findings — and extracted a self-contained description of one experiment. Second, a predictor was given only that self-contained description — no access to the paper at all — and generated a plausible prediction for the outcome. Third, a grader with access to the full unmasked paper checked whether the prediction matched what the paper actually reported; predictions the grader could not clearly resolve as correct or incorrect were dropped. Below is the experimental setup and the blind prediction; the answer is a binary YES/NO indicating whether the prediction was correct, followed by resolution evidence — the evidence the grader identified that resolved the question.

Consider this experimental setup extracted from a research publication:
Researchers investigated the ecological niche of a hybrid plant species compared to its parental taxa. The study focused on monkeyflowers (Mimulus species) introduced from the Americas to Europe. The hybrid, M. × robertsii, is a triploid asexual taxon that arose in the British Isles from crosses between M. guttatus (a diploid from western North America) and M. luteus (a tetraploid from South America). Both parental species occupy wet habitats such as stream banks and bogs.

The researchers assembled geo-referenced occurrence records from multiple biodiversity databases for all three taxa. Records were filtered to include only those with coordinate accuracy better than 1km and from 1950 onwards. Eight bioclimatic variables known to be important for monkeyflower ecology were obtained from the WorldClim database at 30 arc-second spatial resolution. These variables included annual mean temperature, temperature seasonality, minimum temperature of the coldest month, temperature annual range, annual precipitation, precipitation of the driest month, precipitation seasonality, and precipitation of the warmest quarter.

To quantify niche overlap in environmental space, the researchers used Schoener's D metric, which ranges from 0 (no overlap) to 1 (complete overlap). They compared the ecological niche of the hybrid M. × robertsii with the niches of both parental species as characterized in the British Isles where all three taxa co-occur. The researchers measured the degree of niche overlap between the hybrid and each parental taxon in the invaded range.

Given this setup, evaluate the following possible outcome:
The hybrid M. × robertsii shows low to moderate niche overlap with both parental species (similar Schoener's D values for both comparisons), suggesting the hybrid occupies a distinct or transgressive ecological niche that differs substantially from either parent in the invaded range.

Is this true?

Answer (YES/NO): NO